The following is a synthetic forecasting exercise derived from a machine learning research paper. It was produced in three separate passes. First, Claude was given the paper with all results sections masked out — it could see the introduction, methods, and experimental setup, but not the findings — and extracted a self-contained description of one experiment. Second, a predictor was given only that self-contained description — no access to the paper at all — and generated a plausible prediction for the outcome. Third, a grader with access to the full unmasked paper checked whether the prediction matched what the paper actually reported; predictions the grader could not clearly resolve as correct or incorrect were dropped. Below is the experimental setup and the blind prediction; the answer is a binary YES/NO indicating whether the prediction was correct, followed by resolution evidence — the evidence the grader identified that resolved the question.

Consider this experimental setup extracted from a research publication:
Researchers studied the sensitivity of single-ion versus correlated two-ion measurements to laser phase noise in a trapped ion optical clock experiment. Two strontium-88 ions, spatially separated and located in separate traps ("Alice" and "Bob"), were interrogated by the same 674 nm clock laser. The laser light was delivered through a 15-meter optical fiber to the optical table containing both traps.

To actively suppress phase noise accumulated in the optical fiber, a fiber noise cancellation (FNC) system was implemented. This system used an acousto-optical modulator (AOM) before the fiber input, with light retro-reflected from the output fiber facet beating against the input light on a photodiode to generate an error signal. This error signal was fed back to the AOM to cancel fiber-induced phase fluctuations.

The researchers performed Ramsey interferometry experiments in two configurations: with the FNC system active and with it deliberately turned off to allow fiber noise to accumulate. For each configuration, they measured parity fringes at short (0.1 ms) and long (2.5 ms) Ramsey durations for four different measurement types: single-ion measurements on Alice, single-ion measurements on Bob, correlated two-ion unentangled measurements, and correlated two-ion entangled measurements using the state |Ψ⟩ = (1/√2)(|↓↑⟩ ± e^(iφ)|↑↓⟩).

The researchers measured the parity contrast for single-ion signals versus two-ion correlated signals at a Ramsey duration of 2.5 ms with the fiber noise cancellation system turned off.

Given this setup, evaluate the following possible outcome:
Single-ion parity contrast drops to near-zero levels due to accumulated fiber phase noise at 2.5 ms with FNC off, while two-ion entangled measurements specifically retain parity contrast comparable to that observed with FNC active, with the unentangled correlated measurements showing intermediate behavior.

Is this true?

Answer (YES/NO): NO